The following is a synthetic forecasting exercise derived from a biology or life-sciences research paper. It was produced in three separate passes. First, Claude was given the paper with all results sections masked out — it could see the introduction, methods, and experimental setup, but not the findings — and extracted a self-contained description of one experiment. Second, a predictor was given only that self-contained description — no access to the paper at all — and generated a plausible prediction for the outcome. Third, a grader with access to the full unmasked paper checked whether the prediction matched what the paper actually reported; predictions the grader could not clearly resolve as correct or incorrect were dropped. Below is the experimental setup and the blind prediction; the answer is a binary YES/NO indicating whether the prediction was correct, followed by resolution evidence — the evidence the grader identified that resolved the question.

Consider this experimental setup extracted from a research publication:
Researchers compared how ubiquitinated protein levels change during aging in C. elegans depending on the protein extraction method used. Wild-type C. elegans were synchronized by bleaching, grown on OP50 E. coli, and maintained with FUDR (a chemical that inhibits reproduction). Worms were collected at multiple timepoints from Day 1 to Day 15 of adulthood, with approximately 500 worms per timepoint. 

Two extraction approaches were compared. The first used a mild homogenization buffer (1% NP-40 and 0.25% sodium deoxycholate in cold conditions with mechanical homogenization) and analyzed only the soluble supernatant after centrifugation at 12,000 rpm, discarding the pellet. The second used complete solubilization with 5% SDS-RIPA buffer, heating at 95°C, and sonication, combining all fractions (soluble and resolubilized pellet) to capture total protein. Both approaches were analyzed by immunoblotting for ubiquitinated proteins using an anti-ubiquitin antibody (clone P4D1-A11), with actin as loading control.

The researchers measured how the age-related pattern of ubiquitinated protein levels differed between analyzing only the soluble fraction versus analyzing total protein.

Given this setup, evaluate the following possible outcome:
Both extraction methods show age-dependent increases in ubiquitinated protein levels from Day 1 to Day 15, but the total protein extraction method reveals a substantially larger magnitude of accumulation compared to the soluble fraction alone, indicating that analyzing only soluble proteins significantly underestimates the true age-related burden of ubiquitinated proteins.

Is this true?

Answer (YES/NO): NO